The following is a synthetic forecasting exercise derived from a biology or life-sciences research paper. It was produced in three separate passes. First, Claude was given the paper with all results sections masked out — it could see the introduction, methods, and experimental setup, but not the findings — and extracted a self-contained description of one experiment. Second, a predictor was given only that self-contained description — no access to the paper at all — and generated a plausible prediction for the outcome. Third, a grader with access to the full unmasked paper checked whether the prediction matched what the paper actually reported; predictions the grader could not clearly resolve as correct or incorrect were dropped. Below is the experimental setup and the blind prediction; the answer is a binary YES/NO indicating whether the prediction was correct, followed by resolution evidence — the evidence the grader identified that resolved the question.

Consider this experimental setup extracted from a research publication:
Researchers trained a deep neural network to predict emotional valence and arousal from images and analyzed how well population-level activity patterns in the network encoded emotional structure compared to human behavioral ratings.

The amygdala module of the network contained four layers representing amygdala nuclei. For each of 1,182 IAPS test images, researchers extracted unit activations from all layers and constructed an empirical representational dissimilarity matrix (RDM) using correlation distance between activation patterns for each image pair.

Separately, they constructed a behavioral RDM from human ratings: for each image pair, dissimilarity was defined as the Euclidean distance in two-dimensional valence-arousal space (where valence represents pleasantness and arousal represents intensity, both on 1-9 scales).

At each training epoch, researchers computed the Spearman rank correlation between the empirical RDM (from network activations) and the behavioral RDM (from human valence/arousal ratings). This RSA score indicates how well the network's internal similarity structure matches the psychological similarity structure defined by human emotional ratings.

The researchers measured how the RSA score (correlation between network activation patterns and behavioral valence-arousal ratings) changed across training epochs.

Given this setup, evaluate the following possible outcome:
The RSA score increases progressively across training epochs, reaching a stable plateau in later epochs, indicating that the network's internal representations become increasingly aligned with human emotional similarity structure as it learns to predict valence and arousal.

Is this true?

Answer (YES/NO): YES